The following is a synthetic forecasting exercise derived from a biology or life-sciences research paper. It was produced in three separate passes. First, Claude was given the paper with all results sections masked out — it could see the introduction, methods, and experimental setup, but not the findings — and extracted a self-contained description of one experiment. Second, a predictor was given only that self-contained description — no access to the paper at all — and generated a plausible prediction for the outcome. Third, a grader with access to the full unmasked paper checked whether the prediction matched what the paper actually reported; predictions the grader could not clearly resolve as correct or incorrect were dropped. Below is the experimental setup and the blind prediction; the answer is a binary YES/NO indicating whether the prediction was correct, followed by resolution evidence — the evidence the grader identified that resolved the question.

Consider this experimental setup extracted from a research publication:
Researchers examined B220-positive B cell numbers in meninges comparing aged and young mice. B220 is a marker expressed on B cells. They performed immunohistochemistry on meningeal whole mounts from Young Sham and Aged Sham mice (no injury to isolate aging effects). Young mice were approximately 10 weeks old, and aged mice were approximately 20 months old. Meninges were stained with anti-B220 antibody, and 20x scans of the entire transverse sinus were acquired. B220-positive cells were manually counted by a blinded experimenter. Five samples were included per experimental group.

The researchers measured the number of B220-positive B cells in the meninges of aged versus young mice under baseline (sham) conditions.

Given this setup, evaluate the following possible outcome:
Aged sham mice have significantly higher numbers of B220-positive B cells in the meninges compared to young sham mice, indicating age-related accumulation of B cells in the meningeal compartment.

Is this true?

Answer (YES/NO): NO